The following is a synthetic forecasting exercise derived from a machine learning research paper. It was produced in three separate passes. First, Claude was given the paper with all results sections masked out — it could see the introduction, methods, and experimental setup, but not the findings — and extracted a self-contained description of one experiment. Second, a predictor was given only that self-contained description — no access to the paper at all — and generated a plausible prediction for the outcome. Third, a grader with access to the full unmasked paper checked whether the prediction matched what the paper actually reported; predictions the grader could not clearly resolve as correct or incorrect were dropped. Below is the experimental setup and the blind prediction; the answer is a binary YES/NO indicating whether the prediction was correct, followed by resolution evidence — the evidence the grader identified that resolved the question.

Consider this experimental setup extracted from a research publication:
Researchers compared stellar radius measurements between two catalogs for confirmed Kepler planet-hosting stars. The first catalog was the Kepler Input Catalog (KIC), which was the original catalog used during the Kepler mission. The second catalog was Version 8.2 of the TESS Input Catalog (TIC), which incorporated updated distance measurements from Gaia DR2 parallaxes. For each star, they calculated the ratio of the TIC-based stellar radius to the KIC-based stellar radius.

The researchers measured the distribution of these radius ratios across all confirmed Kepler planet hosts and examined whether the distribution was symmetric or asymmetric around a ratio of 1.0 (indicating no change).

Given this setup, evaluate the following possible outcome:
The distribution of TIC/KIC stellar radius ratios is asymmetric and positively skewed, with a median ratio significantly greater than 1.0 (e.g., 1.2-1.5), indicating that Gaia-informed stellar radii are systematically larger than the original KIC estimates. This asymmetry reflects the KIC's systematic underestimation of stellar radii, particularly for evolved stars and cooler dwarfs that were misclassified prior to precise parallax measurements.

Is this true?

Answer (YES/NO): NO